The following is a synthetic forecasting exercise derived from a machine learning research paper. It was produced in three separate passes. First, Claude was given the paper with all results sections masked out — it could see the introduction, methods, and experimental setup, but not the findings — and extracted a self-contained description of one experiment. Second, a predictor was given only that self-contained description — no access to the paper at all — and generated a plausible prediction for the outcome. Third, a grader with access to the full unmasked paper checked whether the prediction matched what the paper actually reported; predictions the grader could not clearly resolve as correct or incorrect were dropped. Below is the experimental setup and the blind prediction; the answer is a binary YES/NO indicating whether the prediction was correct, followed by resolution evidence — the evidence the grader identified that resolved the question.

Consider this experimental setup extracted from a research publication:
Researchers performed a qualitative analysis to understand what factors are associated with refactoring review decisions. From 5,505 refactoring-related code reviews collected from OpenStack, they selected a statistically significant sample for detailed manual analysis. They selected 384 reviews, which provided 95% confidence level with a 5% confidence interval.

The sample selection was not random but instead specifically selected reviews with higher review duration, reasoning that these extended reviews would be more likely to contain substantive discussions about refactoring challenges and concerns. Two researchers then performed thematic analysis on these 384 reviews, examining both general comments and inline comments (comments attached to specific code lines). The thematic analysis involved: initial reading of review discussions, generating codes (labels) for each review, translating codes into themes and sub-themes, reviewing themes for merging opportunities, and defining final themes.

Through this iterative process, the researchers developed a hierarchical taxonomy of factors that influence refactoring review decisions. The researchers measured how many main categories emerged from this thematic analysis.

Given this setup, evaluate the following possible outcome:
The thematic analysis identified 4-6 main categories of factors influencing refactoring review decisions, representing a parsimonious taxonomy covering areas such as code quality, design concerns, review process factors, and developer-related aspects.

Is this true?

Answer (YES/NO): YES